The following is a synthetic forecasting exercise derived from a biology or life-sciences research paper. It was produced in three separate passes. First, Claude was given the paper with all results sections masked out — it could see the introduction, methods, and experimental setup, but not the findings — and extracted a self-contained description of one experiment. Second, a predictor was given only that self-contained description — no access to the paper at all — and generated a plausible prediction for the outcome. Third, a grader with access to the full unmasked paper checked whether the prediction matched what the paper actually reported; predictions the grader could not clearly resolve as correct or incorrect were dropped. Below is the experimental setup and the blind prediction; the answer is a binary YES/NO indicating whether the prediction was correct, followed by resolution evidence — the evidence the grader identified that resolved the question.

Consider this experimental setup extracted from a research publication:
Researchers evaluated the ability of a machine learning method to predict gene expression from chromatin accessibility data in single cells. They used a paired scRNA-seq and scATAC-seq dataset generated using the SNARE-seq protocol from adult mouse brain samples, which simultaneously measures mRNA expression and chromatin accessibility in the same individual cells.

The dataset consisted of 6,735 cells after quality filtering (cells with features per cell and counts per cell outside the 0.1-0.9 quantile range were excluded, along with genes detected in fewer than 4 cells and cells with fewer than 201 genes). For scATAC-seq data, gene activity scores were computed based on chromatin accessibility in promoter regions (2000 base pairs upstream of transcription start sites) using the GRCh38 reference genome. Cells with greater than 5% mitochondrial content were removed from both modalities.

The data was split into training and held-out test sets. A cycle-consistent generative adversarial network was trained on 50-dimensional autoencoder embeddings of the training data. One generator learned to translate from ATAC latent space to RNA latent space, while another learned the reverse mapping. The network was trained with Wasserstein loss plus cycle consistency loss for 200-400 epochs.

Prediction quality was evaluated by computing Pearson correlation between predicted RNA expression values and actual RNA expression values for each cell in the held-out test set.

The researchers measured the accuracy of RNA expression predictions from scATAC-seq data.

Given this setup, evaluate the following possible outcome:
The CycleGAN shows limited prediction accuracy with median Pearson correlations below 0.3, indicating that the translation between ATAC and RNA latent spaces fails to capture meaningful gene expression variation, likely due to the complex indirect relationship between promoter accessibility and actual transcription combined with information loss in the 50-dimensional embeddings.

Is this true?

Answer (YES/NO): NO